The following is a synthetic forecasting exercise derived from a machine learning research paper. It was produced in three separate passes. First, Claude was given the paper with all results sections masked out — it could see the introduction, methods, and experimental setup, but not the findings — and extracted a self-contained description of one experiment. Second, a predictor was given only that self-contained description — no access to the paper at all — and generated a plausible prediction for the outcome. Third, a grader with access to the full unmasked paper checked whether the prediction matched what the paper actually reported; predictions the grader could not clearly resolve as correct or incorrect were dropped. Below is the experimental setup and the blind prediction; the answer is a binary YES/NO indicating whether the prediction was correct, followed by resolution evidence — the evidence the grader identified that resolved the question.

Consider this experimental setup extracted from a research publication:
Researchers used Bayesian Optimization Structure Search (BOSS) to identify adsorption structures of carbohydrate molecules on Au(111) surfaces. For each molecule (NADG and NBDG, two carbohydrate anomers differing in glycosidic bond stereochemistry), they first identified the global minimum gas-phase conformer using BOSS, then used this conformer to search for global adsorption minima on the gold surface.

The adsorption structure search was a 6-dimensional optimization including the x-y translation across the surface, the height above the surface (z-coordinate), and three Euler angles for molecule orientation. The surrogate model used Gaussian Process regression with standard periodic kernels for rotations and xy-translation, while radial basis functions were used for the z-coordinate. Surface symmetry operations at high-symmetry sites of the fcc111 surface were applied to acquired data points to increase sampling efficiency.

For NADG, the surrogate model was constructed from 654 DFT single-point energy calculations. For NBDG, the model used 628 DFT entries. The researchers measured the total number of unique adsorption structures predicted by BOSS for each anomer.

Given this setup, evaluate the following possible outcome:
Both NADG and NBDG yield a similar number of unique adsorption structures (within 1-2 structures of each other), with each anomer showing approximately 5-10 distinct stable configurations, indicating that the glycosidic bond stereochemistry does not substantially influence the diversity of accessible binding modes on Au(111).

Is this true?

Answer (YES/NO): NO